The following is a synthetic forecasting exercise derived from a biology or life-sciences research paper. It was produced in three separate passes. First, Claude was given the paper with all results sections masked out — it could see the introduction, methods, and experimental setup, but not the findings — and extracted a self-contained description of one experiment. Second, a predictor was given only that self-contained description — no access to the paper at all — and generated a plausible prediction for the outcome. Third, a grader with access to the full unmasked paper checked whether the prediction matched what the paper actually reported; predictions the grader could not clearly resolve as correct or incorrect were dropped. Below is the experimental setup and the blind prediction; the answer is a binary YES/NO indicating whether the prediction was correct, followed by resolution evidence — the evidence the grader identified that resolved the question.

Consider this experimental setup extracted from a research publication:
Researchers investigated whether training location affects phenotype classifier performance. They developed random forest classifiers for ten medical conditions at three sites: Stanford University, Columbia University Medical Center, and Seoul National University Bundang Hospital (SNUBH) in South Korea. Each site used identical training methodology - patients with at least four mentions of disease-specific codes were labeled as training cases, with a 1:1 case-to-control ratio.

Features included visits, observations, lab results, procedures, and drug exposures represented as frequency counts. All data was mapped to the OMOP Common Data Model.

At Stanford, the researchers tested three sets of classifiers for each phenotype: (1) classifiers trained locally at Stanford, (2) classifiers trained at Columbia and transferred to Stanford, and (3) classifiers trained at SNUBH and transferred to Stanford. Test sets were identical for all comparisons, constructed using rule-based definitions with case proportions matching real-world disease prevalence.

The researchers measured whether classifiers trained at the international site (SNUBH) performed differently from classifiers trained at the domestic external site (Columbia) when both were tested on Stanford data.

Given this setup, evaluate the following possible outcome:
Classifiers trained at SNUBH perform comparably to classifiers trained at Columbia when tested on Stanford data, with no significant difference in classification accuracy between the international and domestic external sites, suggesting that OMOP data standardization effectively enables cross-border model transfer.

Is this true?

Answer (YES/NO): NO